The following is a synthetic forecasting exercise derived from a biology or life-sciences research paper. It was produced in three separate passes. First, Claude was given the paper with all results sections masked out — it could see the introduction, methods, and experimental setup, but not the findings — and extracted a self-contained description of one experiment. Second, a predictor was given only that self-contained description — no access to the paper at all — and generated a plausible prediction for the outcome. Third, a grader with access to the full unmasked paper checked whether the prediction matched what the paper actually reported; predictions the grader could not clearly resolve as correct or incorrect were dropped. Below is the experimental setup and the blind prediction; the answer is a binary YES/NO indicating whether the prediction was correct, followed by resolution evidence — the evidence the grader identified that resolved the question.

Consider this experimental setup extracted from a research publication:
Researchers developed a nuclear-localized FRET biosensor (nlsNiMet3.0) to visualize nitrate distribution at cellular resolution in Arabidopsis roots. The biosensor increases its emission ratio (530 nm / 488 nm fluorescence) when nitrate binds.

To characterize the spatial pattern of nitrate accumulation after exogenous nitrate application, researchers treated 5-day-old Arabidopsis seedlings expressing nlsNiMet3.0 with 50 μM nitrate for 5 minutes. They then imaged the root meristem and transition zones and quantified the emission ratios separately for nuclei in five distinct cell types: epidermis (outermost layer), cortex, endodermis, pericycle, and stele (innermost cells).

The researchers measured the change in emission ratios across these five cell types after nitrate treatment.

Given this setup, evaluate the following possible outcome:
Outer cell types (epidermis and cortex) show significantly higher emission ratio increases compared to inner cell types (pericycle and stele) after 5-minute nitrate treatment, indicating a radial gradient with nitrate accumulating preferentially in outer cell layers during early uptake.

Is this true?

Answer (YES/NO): NO